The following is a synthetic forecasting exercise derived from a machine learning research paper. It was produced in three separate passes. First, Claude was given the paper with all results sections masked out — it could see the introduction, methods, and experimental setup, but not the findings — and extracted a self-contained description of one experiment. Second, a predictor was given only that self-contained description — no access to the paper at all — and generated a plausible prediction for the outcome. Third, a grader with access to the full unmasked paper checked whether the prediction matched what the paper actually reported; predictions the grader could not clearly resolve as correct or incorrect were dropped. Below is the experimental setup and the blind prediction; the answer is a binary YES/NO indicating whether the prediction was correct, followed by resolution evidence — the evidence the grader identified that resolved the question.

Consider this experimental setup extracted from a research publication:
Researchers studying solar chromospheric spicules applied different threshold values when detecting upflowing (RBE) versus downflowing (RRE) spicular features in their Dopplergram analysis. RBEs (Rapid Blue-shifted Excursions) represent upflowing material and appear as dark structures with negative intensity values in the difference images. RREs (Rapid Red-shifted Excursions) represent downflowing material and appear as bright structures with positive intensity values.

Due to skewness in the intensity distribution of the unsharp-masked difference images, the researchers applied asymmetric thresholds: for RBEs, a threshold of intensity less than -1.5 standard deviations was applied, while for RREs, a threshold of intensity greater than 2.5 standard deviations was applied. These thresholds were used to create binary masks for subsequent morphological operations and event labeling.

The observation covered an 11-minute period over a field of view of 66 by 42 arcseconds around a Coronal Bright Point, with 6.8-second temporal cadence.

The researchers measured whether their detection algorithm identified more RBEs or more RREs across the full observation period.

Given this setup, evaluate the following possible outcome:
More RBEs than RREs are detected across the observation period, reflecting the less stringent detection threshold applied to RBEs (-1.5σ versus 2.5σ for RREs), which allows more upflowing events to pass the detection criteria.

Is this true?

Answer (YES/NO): NO